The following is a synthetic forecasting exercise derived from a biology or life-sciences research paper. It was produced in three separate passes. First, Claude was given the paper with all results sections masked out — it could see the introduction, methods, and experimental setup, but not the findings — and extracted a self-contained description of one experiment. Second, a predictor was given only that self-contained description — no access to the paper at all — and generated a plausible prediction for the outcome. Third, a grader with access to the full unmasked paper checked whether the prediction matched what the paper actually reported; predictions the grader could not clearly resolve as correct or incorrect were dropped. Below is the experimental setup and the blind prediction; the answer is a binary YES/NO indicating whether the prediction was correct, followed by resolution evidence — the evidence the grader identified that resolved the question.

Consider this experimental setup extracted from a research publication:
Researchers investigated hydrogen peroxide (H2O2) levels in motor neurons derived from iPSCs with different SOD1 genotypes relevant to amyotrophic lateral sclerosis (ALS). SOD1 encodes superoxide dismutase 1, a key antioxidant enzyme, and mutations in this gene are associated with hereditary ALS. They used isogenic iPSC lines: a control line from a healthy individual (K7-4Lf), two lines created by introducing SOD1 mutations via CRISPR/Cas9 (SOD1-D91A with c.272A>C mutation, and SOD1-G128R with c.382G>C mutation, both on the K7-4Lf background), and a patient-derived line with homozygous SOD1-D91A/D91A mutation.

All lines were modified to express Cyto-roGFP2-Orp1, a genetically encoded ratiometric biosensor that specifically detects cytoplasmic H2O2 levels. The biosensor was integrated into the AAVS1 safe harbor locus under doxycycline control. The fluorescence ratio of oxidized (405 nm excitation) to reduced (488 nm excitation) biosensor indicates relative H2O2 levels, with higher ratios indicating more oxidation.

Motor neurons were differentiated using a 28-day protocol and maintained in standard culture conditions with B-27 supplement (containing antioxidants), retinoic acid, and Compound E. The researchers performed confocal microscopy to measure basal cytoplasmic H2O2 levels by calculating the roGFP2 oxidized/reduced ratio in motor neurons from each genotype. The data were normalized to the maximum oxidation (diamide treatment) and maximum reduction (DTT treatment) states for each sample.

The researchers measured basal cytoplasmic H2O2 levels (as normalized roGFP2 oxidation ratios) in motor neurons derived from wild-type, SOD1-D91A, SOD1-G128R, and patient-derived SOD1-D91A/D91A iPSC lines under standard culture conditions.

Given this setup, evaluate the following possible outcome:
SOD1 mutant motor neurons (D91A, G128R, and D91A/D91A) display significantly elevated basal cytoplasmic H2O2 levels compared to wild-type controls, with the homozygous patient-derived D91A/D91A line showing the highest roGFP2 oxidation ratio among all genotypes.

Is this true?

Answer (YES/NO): NO